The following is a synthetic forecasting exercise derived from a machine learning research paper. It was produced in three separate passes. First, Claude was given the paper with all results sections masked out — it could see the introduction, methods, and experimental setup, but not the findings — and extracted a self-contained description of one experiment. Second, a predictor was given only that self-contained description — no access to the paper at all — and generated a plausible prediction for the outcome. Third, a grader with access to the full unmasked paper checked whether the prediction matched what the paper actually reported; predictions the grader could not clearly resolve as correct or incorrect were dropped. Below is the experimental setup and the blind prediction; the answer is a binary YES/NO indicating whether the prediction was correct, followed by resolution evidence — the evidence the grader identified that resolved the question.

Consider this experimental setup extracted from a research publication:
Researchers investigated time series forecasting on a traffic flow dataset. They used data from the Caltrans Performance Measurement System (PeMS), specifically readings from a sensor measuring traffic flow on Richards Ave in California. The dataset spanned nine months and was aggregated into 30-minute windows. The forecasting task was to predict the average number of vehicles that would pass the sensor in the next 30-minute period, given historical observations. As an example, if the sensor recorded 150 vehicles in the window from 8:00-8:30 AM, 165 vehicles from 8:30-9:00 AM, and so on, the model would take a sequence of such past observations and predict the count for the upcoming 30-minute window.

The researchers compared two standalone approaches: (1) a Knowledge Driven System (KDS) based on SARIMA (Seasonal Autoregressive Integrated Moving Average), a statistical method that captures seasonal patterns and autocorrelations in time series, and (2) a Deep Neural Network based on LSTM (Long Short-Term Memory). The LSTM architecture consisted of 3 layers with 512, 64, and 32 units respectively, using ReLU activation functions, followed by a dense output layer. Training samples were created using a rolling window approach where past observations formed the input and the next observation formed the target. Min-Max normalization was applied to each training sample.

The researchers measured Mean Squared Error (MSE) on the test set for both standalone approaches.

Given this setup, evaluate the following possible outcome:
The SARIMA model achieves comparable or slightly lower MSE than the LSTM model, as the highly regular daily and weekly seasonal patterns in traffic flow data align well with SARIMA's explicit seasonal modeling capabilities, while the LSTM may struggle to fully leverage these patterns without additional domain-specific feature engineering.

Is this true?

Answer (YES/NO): NO